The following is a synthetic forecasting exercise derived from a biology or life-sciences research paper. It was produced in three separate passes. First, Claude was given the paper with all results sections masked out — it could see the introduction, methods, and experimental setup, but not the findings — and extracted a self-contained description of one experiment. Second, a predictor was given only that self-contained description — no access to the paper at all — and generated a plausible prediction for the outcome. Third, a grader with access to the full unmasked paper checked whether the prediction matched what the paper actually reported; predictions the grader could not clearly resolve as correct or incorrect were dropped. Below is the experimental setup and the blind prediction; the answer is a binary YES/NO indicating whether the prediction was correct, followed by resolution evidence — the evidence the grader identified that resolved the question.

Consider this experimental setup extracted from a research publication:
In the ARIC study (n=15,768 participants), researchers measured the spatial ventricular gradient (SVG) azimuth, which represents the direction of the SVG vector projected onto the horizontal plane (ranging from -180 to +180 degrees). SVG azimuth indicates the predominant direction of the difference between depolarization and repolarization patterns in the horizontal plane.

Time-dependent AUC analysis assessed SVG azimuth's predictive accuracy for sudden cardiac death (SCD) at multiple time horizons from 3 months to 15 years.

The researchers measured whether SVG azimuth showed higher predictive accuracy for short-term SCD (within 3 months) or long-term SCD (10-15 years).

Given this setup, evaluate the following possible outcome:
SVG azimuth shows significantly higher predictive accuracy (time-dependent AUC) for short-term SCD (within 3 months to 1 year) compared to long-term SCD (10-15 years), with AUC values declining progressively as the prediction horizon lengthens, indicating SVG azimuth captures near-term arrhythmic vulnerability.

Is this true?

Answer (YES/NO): NO